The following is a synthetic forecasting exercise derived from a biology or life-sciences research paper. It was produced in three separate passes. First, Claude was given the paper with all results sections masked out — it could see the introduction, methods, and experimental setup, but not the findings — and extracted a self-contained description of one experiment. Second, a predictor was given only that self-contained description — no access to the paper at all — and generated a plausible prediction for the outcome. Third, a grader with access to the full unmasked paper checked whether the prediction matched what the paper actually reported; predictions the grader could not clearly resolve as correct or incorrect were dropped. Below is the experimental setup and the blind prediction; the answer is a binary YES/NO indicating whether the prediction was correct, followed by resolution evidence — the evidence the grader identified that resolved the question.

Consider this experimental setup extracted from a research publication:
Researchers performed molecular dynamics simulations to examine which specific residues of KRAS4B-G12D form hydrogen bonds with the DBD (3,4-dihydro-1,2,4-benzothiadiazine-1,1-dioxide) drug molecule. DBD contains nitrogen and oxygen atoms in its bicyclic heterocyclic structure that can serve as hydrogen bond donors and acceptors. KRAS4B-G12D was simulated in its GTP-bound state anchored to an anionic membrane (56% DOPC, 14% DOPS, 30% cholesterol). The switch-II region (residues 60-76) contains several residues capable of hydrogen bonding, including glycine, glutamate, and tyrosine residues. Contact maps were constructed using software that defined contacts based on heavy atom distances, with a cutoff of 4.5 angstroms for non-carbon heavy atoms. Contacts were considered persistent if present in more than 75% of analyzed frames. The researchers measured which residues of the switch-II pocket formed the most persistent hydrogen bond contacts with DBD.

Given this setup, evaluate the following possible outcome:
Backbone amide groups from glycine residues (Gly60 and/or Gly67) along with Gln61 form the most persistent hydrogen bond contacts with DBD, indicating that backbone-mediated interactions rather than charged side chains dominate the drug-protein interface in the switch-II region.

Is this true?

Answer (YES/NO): NO